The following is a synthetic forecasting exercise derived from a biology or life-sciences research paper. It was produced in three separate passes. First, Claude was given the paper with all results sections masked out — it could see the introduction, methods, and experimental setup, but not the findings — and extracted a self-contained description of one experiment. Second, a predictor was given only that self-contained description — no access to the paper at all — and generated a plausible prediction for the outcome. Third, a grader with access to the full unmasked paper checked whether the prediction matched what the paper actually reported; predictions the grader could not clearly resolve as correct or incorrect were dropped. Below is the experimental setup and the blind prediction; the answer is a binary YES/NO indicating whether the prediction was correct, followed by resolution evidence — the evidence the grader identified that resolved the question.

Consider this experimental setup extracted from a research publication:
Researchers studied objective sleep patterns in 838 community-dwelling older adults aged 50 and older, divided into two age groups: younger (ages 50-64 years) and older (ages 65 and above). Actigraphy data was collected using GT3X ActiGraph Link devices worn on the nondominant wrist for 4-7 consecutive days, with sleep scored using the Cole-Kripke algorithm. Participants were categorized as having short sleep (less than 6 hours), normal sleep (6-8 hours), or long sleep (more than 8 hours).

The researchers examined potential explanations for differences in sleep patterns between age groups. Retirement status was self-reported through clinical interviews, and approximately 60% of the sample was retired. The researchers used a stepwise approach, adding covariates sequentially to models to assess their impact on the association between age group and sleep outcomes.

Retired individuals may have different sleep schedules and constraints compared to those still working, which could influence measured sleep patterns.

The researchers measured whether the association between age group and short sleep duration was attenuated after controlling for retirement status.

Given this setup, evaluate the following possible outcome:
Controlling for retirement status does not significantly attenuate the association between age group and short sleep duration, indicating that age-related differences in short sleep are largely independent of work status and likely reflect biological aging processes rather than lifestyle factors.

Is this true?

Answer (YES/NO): NO